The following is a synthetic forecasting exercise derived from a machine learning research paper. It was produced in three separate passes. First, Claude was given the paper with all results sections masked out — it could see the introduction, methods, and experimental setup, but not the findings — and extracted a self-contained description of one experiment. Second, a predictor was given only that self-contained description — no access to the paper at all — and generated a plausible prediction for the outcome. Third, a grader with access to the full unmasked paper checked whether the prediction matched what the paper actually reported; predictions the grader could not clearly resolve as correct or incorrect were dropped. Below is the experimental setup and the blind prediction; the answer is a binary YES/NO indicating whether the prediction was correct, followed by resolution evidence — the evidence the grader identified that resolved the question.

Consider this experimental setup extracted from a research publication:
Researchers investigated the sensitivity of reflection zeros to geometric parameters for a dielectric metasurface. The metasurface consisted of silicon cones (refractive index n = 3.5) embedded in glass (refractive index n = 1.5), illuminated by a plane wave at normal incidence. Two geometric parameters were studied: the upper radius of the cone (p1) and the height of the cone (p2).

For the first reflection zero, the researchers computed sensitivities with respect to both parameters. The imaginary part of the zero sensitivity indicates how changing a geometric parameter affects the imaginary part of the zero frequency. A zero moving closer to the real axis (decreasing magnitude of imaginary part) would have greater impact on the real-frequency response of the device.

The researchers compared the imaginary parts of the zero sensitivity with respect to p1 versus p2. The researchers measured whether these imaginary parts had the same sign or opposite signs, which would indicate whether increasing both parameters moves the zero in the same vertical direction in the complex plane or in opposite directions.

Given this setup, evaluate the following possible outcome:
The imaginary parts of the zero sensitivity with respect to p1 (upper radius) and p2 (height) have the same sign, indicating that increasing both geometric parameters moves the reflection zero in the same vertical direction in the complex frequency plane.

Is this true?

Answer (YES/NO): NO